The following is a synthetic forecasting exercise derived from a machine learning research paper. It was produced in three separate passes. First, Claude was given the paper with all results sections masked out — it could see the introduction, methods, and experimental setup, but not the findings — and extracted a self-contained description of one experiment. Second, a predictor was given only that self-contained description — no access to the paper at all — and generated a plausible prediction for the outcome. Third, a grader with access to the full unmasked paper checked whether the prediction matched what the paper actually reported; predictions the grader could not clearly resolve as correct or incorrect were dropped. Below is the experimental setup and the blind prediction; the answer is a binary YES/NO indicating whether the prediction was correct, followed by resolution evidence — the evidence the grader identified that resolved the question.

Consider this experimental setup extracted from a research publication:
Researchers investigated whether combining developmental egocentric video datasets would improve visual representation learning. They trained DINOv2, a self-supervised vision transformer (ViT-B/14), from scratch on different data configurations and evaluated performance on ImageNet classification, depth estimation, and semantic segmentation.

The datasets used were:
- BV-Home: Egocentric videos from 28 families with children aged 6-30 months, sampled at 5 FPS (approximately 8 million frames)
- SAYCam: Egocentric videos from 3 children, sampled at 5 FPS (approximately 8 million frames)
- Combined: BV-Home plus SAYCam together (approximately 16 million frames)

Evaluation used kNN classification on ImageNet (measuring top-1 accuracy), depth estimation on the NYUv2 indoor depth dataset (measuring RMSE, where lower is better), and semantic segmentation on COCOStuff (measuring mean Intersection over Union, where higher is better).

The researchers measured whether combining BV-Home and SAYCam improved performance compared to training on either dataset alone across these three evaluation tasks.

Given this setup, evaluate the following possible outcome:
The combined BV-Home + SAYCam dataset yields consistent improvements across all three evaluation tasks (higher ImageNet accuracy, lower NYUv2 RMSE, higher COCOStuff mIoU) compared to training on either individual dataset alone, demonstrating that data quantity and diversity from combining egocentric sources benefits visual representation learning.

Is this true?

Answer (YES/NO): NO